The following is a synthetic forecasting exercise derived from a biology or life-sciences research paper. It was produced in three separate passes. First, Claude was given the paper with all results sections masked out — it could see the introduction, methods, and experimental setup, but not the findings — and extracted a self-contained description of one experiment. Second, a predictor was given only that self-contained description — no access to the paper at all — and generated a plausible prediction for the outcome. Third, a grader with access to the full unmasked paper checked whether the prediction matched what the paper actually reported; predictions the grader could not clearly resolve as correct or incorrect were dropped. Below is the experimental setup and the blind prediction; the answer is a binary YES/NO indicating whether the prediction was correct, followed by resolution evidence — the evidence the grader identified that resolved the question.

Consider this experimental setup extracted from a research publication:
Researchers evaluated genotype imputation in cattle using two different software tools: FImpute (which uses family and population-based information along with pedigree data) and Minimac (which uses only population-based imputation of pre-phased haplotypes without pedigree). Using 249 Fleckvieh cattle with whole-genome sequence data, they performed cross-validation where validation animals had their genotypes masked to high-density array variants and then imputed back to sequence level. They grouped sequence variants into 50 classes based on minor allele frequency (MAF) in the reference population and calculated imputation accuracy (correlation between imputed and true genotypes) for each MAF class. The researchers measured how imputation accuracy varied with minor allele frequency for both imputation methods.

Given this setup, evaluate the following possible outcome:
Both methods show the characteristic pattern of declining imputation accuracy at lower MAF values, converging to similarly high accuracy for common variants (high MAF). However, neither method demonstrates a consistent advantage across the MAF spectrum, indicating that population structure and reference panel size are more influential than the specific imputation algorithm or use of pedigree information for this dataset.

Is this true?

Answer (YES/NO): NO